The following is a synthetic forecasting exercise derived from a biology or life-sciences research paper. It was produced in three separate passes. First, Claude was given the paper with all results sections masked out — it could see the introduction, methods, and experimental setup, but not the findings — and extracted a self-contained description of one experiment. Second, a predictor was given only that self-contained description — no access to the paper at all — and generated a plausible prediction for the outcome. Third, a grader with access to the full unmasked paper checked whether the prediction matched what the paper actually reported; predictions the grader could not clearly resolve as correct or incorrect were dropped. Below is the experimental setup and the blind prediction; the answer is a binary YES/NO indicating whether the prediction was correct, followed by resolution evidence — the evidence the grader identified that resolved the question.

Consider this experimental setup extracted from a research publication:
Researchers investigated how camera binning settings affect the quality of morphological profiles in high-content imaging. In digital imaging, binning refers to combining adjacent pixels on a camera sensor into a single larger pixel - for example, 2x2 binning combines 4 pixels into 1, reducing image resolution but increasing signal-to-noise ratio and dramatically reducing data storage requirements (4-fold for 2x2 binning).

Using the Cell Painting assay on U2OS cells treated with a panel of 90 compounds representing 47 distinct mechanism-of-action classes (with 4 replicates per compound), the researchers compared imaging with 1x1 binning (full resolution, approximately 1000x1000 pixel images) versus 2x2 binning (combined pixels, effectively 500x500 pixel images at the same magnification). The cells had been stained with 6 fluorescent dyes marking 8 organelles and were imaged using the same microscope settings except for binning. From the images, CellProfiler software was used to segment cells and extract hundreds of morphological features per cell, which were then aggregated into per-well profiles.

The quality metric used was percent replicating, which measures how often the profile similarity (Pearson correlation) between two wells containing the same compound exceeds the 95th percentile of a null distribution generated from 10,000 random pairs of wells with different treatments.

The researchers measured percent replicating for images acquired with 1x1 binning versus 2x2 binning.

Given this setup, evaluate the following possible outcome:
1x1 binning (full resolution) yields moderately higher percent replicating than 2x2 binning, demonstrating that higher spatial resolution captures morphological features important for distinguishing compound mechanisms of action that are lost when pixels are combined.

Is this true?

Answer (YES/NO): NO